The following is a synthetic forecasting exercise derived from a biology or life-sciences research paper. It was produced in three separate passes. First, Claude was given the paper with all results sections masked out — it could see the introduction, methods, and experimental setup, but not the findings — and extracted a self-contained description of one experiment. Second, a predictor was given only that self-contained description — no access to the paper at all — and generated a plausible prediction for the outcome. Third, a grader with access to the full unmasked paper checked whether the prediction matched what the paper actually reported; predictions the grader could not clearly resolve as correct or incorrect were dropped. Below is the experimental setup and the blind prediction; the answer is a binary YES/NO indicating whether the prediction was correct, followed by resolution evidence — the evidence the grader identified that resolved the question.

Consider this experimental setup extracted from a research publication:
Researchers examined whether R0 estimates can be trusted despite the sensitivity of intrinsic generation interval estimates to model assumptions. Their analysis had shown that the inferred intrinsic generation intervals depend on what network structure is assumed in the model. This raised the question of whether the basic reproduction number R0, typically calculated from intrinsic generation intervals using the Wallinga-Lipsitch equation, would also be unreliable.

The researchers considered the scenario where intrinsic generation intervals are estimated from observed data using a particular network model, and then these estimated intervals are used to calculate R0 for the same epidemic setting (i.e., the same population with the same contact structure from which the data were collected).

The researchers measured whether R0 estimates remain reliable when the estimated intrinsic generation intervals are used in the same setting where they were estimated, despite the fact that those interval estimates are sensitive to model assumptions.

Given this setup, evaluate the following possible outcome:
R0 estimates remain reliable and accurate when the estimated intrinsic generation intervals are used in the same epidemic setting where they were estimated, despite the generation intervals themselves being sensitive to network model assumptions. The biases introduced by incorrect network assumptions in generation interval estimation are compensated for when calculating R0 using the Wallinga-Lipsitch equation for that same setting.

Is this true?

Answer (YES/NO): YES